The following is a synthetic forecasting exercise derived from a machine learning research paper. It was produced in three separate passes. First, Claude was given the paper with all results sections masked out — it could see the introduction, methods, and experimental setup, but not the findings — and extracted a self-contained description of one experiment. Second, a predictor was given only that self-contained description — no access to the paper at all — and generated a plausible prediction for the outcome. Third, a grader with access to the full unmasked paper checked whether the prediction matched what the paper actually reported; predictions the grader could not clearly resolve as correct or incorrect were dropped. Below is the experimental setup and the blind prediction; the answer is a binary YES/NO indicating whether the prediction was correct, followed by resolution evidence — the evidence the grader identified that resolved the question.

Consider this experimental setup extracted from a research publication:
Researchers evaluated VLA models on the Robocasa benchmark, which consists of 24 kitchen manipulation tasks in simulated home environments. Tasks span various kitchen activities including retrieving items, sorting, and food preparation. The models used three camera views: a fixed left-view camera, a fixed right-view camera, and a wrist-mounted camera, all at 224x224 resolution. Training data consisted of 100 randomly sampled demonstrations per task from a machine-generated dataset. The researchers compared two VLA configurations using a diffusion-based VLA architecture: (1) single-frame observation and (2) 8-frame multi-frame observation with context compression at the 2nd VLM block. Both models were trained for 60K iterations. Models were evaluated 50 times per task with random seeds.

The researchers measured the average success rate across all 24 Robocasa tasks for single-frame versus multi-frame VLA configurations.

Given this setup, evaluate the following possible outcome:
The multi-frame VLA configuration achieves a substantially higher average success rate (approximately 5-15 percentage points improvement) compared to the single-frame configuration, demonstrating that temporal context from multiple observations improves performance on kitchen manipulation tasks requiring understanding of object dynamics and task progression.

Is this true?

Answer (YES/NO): NO